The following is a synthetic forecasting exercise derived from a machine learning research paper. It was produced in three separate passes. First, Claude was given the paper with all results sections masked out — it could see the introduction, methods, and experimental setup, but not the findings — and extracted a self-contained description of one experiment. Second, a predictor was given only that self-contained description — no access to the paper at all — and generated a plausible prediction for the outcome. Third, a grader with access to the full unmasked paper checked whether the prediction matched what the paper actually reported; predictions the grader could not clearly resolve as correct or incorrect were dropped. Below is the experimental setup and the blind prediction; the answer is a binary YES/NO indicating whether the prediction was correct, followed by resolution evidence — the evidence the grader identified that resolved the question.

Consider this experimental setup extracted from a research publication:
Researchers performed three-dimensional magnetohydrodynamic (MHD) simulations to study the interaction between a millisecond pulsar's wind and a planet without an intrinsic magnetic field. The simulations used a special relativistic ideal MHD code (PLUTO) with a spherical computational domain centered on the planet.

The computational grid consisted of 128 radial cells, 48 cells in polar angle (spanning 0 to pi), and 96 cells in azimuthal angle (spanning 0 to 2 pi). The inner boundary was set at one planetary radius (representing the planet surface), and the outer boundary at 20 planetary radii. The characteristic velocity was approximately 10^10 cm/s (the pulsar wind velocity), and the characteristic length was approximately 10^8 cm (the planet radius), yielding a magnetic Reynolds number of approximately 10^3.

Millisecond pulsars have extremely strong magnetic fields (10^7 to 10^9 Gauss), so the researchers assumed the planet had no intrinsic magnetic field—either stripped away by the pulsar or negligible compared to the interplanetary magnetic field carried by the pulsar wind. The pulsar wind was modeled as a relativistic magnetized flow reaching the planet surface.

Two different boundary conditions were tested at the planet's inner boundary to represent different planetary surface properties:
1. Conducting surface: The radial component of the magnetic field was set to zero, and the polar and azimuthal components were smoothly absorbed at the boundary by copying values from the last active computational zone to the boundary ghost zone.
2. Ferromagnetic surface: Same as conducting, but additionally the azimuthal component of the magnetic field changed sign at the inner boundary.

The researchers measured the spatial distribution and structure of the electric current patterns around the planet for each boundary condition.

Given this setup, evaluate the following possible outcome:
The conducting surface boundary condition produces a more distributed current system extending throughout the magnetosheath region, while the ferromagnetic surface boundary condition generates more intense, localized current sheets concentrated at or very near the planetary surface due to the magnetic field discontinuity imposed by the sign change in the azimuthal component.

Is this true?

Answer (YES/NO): NO